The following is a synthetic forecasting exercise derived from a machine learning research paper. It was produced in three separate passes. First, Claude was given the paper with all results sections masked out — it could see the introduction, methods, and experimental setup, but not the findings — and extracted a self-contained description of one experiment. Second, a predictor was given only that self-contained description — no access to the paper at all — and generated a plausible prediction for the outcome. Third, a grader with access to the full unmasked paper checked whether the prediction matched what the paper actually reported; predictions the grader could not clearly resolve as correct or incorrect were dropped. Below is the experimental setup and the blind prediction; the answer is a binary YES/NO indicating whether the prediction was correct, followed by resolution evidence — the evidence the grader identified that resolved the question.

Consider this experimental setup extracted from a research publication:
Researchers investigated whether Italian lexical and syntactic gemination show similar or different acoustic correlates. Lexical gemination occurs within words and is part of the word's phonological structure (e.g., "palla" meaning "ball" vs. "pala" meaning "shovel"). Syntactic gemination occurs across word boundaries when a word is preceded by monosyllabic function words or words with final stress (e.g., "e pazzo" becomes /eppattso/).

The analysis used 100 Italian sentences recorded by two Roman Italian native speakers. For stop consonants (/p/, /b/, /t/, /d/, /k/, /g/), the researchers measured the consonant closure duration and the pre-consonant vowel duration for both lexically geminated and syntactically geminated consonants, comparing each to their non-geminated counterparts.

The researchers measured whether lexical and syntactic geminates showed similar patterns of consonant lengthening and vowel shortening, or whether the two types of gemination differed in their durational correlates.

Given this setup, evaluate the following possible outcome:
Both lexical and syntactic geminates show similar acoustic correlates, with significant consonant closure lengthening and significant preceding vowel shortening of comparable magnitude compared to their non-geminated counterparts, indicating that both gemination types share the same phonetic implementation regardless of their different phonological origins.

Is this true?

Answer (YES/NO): NO